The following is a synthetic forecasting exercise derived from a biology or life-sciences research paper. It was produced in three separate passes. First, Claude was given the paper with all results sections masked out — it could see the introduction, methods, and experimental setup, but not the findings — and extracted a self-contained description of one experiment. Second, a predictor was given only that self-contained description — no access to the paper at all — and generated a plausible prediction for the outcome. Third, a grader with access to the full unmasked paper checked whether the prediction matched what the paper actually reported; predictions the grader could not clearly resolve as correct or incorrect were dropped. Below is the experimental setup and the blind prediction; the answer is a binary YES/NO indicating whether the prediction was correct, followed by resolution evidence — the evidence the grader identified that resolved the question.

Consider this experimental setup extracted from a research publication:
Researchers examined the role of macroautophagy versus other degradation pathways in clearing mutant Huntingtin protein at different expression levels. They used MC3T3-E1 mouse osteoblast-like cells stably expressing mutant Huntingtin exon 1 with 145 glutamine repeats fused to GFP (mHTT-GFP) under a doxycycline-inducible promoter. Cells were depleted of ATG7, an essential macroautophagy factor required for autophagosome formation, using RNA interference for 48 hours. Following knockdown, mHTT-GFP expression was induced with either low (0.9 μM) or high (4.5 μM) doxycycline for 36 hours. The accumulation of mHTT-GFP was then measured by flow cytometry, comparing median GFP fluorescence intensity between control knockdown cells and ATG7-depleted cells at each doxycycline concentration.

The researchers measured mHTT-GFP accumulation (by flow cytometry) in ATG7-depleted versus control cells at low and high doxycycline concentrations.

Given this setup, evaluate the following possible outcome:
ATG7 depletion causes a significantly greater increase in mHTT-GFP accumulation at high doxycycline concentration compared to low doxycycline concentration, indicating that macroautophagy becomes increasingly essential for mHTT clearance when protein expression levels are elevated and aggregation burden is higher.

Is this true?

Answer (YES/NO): YES